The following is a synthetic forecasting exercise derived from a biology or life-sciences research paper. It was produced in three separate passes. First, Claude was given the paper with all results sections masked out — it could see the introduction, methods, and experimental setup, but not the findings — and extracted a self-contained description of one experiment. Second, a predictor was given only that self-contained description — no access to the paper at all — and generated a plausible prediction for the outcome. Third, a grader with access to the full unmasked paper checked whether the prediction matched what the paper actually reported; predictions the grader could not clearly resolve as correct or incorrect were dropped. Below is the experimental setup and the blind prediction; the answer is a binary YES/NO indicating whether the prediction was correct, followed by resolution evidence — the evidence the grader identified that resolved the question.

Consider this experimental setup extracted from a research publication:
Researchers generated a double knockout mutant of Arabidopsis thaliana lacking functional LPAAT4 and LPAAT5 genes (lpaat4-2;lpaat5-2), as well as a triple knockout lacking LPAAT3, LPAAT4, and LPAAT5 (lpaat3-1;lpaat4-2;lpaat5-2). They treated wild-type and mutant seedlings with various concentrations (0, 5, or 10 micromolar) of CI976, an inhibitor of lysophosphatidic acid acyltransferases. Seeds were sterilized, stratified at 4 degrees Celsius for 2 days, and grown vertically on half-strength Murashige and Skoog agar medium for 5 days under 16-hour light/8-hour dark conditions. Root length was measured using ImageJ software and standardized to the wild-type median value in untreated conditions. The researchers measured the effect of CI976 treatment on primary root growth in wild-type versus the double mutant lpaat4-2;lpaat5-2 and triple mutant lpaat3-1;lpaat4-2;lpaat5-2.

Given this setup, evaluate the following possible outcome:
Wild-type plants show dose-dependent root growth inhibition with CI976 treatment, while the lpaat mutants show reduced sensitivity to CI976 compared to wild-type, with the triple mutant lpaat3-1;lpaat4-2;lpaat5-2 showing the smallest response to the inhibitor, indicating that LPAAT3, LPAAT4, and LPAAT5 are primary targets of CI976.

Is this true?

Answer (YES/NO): NO